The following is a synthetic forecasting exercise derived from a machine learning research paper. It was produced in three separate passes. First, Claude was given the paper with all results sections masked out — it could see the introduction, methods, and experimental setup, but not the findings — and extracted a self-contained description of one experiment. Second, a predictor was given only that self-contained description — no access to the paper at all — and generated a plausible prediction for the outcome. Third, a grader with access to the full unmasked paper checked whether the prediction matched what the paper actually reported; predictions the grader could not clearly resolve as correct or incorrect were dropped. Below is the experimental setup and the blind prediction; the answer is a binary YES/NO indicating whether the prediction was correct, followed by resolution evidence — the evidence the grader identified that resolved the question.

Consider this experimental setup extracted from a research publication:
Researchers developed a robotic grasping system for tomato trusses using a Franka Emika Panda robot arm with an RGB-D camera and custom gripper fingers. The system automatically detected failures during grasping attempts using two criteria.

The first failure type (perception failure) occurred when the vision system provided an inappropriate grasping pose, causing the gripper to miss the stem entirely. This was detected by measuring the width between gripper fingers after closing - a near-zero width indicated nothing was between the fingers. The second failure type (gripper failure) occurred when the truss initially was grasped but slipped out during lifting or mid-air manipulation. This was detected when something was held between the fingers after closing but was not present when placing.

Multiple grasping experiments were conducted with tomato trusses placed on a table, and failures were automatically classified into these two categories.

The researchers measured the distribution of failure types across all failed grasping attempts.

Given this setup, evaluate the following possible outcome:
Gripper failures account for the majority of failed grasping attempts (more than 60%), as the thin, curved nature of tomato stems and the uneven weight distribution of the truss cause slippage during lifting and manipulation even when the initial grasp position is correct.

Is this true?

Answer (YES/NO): NO